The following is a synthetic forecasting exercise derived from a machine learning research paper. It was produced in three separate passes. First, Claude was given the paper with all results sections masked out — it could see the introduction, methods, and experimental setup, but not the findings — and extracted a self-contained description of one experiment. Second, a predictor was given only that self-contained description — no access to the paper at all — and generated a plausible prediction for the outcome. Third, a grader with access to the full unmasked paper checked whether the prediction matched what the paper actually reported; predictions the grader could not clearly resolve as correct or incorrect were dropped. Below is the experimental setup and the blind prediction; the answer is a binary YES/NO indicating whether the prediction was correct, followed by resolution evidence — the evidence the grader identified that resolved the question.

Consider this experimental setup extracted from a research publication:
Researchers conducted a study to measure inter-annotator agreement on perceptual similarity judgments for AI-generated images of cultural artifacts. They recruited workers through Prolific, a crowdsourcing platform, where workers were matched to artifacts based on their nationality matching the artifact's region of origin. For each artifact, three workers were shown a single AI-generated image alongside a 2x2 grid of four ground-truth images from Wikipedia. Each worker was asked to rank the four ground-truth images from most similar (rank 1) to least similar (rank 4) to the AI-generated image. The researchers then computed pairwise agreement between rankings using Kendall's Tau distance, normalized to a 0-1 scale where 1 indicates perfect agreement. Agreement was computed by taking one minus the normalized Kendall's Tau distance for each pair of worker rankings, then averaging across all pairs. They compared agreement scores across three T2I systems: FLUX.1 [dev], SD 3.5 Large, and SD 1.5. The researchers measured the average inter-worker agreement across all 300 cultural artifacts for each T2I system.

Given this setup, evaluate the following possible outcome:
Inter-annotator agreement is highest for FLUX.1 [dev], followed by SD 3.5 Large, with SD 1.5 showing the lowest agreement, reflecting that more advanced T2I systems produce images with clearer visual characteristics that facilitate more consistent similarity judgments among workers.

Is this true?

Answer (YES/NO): NO